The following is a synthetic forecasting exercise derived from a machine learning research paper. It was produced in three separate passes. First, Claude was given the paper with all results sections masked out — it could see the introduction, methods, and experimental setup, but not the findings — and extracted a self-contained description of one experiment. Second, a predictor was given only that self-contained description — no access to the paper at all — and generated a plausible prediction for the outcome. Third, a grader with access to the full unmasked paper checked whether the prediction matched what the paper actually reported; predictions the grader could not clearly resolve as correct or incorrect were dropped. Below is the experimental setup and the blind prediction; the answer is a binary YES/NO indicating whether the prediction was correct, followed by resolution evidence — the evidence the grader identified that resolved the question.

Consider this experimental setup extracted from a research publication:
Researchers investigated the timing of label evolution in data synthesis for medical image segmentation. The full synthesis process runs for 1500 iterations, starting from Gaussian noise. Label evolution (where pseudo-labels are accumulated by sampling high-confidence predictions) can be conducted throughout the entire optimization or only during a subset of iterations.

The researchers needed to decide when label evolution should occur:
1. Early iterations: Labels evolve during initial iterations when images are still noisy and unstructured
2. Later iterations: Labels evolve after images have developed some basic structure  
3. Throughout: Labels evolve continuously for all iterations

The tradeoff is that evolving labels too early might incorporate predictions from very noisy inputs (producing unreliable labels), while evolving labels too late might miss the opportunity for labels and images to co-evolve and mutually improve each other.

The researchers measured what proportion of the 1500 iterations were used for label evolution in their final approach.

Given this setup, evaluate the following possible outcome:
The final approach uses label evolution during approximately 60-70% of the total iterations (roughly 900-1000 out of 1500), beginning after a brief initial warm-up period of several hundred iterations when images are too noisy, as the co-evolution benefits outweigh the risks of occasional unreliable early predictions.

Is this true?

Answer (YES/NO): NO